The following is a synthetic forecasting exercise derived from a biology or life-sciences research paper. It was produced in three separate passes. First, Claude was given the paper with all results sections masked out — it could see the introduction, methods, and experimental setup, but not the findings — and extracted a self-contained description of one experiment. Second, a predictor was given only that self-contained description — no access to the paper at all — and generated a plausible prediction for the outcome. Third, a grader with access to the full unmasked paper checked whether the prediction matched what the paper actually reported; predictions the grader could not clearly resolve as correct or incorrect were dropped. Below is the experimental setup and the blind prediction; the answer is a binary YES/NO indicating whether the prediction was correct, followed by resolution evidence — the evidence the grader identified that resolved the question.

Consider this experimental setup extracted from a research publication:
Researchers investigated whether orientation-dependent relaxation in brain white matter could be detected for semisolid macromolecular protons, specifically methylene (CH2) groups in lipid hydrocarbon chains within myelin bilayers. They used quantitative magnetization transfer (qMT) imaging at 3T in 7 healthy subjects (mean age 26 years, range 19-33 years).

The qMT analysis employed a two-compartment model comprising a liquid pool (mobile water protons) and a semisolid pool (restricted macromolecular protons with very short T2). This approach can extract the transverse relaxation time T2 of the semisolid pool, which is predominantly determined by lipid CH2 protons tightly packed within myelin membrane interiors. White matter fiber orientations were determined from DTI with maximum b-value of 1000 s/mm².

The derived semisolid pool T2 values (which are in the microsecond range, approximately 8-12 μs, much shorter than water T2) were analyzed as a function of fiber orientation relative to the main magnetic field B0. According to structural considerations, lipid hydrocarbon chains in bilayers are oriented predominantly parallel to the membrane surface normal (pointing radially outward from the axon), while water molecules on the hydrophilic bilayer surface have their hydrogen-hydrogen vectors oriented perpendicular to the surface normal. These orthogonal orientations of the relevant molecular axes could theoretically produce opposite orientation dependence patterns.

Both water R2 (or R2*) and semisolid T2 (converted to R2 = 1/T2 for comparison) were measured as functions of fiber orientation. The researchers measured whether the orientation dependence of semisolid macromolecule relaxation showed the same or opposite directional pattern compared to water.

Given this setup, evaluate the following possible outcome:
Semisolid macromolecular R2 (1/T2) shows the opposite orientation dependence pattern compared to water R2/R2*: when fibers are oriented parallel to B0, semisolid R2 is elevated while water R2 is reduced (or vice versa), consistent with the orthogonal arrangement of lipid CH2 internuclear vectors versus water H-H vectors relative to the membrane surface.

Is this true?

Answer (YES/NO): NO